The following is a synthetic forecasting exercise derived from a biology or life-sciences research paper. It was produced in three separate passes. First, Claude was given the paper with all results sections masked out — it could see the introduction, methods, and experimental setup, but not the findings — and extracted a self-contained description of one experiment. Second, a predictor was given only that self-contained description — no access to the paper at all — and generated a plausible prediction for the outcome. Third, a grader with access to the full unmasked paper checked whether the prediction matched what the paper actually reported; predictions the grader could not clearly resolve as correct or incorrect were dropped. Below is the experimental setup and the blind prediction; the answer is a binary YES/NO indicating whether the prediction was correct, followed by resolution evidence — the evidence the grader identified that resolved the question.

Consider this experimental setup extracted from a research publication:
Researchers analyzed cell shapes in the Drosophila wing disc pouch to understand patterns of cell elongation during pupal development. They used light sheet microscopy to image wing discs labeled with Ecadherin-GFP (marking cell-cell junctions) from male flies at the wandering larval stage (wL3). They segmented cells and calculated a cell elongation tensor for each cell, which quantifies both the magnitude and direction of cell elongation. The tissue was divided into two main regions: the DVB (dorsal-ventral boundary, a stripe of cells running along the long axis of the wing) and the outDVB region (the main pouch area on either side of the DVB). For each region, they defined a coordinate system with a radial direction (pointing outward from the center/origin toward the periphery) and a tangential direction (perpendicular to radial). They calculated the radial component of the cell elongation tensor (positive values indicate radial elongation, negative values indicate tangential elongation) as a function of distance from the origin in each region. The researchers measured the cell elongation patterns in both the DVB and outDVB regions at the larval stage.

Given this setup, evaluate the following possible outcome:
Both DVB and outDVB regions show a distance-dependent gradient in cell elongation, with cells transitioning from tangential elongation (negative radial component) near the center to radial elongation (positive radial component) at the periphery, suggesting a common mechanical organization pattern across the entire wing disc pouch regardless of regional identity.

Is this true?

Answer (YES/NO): NO